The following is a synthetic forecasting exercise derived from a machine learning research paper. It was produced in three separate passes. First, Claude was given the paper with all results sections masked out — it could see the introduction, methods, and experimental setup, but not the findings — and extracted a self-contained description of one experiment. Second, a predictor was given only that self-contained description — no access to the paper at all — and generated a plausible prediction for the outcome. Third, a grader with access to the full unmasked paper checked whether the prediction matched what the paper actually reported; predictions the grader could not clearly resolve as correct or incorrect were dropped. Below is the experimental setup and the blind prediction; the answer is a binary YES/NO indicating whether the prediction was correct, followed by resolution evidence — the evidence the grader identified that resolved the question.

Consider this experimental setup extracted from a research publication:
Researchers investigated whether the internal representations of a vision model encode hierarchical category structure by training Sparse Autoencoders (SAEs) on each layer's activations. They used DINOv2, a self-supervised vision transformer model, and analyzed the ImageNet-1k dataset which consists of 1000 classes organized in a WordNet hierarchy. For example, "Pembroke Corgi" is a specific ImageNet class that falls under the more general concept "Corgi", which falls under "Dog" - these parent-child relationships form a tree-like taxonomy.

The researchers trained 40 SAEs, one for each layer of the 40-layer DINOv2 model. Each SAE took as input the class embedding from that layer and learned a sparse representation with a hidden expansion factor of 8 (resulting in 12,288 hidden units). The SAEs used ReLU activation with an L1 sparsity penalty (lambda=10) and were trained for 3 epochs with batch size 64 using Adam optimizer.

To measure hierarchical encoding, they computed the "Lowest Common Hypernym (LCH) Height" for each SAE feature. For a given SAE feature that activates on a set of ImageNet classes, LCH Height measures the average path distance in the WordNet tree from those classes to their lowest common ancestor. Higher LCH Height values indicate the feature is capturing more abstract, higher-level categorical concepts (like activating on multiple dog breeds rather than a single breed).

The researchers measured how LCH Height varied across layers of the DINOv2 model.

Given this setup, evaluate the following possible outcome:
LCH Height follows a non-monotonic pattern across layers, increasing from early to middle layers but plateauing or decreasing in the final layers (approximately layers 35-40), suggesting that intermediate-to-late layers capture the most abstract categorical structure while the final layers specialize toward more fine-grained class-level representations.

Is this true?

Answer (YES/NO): NO